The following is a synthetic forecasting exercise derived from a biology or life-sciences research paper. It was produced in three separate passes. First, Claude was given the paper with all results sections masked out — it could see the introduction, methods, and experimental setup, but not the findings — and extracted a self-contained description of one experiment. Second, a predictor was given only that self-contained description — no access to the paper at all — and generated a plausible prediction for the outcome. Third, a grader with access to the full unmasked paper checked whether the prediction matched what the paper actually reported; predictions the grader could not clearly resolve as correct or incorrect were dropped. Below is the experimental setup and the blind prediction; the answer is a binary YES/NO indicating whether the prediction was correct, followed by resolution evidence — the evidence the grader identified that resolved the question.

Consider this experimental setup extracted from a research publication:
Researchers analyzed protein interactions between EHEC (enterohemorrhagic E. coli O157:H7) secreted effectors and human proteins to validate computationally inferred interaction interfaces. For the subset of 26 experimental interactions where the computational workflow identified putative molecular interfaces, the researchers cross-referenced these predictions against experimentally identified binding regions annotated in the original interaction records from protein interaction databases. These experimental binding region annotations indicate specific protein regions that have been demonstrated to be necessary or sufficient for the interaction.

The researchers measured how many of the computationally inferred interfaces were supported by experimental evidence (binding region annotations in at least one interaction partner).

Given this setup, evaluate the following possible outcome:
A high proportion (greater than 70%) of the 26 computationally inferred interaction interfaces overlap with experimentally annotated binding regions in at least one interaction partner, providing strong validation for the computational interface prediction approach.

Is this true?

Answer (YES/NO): NO